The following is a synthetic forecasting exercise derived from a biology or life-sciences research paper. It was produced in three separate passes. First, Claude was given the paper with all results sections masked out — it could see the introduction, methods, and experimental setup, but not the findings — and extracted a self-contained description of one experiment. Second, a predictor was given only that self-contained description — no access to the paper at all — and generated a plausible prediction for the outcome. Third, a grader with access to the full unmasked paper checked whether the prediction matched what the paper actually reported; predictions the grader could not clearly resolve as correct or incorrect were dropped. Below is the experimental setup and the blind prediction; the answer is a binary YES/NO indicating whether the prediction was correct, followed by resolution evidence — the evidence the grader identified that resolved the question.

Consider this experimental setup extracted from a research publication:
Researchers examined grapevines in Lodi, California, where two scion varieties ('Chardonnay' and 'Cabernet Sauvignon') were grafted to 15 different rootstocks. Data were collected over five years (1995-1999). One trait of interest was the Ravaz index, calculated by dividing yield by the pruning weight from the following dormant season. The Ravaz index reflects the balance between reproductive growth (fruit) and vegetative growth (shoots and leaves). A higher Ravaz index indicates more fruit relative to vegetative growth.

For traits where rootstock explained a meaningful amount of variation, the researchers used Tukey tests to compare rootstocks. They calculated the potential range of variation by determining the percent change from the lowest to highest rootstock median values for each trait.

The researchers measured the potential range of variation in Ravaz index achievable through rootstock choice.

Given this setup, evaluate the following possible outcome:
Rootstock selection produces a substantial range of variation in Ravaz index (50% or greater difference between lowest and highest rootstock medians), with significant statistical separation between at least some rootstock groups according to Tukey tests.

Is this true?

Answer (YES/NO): YES